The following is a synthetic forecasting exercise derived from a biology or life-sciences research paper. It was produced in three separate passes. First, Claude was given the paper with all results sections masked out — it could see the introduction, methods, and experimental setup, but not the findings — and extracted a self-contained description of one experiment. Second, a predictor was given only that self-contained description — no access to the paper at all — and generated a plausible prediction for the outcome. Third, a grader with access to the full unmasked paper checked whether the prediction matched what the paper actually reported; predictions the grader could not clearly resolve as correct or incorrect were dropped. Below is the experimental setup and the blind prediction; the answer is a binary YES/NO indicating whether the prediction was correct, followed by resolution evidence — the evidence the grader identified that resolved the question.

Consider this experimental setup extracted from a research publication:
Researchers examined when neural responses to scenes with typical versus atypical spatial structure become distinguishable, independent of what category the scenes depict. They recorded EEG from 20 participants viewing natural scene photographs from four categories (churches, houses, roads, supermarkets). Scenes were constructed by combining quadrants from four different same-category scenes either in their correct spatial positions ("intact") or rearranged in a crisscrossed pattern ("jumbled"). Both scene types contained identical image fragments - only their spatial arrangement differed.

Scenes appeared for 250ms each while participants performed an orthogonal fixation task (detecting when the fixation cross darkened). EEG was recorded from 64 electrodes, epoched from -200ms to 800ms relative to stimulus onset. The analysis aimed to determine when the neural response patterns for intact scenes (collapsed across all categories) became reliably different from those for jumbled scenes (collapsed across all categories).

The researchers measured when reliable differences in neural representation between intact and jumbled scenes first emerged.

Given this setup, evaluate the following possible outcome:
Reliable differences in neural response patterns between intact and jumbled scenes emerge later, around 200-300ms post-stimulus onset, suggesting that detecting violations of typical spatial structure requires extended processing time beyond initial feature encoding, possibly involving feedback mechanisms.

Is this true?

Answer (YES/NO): YES